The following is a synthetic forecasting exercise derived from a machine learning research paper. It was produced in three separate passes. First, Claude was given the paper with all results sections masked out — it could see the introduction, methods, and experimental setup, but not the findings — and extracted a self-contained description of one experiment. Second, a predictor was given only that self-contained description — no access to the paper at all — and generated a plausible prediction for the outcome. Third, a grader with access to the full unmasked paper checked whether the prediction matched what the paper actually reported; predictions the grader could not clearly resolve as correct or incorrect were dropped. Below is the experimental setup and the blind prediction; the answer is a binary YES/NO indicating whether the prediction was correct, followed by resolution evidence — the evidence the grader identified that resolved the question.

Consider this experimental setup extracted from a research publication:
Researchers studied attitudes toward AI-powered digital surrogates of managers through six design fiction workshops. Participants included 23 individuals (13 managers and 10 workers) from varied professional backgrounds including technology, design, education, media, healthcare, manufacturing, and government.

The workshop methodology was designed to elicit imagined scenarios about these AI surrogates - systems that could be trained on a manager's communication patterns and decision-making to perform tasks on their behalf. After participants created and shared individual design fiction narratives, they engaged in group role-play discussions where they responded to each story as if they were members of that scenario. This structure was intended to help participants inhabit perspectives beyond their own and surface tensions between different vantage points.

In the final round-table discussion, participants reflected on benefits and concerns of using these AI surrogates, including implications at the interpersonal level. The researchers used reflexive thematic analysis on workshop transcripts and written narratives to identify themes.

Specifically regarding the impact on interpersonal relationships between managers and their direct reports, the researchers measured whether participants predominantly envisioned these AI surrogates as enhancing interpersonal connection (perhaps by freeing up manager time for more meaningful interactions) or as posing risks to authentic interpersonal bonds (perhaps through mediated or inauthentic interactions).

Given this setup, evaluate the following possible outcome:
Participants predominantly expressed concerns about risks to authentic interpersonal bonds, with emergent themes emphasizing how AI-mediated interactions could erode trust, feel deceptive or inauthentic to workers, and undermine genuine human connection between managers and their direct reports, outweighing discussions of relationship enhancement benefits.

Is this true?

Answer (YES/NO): YES